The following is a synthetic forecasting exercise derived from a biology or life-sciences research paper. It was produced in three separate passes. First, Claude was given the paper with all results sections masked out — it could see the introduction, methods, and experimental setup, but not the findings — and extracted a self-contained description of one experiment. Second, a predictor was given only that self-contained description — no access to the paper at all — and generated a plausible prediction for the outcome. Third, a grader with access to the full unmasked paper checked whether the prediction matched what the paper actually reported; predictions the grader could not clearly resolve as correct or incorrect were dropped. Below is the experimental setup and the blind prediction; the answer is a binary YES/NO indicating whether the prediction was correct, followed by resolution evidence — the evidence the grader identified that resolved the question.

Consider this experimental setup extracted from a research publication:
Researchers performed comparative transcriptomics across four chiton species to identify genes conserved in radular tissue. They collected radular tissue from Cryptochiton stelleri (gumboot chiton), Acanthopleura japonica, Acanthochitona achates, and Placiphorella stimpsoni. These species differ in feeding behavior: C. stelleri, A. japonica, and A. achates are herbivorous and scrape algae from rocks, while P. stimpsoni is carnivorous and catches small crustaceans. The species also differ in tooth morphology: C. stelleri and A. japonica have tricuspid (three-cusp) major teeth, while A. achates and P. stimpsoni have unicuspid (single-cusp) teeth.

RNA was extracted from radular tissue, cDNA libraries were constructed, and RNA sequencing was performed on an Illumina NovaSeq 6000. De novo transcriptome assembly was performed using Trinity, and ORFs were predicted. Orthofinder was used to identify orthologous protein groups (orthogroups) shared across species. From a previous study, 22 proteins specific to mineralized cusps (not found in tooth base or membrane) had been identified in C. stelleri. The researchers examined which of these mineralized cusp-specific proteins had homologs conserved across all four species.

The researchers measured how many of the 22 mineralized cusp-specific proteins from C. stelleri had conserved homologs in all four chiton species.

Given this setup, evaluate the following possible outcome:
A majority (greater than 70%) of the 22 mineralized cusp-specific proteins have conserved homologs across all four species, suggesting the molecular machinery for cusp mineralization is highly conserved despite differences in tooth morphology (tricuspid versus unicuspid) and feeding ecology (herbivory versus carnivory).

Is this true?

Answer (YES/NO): YES